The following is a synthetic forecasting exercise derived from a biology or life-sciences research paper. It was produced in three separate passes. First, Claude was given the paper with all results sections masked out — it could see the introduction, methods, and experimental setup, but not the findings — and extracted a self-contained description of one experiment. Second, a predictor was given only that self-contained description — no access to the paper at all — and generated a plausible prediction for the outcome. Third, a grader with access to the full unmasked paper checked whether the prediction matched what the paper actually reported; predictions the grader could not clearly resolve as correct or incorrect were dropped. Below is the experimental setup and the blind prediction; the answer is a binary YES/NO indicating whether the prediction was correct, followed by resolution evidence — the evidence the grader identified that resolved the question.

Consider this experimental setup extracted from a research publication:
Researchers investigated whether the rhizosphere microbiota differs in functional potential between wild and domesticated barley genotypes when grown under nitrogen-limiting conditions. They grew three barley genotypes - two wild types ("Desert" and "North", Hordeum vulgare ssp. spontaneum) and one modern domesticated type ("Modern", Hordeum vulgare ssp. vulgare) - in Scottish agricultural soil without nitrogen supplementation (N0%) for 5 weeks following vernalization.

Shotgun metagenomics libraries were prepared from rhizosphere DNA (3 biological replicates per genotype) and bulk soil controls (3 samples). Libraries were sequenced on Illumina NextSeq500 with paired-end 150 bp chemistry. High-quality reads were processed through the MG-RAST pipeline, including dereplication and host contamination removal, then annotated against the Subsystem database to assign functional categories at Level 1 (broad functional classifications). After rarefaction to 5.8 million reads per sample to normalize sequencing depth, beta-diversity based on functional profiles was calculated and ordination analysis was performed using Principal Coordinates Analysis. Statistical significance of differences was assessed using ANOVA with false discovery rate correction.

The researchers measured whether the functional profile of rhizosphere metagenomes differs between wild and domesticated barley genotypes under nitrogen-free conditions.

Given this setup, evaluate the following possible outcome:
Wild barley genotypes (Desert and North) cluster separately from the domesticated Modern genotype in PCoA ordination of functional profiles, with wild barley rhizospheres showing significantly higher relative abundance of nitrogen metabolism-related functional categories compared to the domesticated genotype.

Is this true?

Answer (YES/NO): NO